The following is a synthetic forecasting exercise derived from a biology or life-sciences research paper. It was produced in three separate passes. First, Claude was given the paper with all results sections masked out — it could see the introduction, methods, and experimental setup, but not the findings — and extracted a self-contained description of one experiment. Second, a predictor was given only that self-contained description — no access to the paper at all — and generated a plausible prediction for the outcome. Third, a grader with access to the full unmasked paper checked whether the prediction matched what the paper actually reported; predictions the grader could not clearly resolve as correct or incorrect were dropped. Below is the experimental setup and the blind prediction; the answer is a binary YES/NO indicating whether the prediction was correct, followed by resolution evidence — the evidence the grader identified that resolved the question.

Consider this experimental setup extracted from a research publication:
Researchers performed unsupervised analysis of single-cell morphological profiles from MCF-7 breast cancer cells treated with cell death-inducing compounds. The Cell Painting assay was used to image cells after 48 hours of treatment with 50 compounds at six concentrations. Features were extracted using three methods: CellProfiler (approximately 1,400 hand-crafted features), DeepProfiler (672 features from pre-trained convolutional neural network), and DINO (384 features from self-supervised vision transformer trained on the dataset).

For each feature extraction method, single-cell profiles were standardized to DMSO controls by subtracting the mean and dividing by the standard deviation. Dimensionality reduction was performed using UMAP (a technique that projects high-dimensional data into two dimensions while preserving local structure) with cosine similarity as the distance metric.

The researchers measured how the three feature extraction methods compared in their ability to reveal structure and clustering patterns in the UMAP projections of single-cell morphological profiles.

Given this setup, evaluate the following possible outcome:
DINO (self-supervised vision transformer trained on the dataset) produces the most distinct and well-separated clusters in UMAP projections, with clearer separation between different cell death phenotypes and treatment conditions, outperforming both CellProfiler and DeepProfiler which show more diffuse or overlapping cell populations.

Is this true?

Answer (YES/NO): NO